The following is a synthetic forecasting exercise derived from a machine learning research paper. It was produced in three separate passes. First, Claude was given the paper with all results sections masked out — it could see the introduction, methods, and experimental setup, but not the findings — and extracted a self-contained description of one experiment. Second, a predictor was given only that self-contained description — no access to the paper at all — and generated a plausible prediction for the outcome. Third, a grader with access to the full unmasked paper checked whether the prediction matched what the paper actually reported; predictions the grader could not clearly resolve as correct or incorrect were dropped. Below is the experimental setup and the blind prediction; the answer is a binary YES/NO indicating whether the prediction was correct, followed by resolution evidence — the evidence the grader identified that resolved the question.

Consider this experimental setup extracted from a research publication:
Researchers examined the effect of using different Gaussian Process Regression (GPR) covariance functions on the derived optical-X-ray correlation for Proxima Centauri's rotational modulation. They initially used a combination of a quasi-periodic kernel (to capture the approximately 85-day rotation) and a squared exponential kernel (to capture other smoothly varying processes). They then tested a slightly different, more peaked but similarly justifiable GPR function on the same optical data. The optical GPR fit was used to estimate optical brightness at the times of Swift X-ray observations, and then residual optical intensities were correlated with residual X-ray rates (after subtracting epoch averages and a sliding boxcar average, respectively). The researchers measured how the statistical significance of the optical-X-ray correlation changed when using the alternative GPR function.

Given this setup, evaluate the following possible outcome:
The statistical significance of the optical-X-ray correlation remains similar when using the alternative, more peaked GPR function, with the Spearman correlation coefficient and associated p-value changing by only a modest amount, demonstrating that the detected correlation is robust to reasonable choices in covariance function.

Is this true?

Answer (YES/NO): NO